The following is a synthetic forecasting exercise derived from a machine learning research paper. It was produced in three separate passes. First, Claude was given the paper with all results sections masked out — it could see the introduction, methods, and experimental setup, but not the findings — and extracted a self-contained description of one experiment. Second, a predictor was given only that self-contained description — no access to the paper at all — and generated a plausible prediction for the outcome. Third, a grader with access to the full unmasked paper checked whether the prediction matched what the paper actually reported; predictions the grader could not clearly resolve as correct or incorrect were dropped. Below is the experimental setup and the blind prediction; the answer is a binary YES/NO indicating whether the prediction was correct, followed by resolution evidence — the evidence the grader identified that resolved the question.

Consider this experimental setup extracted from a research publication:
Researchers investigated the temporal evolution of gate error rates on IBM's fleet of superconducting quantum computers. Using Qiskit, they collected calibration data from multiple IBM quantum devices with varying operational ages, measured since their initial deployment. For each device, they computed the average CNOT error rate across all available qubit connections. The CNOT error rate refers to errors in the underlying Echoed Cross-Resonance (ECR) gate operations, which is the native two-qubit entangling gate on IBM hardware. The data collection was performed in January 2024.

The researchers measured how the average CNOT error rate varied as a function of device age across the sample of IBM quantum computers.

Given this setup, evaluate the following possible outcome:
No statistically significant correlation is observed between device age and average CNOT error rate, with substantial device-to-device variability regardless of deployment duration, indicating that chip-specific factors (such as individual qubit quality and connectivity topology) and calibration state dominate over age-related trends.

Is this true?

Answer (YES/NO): NO